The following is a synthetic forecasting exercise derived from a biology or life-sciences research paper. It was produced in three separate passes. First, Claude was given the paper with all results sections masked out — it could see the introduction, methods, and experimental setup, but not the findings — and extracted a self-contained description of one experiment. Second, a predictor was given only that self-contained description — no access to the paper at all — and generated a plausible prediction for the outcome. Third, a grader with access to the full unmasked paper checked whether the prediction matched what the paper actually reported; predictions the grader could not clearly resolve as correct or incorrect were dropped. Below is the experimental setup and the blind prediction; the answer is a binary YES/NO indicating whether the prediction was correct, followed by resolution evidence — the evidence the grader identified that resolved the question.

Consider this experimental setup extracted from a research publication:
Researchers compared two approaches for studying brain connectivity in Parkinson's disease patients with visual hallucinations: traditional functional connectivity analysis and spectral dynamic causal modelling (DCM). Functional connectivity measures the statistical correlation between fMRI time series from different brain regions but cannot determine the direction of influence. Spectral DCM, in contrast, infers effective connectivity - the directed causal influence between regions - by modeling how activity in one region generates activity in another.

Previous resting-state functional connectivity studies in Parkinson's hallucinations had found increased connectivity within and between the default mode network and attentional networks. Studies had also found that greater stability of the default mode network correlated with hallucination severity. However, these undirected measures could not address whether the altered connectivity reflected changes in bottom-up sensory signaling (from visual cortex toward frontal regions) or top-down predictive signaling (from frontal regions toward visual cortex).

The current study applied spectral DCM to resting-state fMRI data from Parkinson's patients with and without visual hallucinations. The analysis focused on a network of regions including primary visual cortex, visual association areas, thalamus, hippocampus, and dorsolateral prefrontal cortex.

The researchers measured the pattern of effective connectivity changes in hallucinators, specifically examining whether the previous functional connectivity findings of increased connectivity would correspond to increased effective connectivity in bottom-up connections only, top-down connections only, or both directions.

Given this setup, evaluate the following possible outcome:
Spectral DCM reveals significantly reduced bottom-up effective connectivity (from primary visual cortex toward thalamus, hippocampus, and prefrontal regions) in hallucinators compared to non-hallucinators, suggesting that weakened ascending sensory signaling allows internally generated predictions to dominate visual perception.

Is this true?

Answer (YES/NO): NO